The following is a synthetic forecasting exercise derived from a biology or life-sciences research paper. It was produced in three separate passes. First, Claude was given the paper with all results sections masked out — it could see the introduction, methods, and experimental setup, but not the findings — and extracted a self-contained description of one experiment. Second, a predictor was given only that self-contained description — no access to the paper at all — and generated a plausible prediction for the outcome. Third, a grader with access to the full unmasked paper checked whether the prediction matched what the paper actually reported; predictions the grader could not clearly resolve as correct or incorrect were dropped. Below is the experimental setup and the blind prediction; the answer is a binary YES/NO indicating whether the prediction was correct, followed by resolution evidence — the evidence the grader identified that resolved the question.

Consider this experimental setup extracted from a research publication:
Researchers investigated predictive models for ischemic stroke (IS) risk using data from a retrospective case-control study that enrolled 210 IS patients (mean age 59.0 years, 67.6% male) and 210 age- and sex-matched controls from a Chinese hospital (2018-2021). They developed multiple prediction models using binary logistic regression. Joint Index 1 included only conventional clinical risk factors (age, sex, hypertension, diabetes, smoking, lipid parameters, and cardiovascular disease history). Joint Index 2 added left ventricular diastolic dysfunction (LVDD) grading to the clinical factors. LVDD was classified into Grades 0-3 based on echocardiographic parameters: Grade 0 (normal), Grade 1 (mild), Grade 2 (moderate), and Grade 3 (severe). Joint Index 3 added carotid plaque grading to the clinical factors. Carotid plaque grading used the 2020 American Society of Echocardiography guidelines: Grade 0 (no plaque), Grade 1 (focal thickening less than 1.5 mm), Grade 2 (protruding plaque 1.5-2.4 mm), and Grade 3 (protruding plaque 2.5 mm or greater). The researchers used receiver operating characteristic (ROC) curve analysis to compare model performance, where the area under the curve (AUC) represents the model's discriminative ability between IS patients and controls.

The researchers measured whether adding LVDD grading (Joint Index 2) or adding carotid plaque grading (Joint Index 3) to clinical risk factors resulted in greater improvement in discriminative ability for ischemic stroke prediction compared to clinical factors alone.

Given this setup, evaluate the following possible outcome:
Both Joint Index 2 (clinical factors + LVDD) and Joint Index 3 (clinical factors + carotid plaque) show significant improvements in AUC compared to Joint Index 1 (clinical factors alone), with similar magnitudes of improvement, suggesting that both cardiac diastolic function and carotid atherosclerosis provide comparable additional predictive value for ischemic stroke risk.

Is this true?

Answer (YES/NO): NO